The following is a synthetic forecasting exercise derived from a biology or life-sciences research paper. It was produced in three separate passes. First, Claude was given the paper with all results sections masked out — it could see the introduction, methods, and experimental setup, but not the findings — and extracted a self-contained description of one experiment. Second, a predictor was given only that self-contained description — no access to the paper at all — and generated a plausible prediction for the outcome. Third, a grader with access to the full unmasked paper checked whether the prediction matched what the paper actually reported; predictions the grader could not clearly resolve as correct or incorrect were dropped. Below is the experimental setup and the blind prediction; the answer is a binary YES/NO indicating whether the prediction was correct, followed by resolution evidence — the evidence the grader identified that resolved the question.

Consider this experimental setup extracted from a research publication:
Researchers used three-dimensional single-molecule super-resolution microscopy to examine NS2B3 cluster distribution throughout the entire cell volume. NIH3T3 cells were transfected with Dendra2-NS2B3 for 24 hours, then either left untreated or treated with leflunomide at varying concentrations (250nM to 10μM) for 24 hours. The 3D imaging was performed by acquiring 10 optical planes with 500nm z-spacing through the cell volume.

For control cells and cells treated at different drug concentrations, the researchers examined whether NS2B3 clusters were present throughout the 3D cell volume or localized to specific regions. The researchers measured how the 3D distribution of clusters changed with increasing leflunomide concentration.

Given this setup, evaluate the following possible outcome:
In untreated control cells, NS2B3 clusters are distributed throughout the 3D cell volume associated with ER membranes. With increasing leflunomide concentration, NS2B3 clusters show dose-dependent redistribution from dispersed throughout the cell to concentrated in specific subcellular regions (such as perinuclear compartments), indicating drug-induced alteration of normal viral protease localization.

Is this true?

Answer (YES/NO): NO